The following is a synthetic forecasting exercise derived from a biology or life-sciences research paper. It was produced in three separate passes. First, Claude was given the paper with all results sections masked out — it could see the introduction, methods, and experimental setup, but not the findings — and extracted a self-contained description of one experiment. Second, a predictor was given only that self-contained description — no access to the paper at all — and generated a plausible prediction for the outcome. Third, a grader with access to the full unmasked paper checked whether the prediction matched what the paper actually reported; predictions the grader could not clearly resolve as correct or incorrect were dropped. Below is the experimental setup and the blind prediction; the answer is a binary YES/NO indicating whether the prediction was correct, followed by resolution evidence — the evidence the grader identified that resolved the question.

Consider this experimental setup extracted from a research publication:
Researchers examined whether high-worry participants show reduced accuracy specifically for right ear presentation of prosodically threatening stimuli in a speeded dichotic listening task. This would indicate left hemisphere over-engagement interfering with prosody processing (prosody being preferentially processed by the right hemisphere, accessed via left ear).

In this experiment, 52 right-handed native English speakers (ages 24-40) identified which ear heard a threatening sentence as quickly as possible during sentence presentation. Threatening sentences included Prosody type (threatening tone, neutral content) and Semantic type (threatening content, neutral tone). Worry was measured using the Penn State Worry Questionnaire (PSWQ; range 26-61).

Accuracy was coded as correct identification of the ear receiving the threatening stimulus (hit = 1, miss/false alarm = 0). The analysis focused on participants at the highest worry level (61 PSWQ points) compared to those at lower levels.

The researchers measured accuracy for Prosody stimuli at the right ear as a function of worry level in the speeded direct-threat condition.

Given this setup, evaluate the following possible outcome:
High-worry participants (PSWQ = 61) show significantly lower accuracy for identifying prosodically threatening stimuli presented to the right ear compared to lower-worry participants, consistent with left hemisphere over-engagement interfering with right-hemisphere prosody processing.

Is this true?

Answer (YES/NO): NO